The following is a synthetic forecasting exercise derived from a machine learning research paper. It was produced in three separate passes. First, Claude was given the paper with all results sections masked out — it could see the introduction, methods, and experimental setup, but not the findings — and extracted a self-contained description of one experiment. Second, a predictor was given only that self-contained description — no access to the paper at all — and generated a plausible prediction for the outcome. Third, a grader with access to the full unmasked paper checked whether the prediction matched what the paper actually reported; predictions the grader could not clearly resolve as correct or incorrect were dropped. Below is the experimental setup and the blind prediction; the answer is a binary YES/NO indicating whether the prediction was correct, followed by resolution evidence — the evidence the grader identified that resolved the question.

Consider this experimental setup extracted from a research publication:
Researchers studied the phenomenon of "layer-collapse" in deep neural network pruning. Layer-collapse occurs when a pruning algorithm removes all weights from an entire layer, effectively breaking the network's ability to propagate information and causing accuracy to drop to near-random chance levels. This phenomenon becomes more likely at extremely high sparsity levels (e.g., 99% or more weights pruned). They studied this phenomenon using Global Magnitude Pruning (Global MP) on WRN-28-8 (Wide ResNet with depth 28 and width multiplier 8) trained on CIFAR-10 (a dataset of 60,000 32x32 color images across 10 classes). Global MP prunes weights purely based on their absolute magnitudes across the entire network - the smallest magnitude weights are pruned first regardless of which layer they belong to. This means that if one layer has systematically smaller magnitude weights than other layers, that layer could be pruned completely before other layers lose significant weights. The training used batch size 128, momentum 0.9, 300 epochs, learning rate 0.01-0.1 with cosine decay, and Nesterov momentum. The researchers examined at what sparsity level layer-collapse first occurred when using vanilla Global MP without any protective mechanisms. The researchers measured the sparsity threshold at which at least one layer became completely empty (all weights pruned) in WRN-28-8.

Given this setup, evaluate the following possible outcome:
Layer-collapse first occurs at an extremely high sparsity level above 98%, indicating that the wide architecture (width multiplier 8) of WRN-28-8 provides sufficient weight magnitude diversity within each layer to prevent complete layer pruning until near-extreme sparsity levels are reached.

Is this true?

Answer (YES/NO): NO